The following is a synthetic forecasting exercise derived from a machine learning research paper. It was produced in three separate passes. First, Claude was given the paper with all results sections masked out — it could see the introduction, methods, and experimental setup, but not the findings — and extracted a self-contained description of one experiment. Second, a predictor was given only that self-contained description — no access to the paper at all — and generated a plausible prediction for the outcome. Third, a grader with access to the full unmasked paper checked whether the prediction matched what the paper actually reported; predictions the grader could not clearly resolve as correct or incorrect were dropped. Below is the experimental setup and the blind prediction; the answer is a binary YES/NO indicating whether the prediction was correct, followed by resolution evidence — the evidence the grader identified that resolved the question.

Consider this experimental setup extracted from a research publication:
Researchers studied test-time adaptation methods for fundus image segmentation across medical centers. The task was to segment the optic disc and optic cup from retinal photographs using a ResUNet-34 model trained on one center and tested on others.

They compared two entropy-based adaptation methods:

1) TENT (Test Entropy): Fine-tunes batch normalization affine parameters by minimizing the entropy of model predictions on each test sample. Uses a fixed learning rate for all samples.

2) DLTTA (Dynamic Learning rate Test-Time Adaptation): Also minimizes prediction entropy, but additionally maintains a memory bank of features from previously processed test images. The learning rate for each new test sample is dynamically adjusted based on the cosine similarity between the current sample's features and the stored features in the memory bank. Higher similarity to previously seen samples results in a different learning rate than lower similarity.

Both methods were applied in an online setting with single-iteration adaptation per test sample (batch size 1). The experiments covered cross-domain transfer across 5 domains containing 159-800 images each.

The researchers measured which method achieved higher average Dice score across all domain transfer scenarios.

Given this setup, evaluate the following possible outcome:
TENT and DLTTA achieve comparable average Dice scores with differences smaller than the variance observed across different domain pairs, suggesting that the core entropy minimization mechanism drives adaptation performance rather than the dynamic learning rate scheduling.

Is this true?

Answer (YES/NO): NO